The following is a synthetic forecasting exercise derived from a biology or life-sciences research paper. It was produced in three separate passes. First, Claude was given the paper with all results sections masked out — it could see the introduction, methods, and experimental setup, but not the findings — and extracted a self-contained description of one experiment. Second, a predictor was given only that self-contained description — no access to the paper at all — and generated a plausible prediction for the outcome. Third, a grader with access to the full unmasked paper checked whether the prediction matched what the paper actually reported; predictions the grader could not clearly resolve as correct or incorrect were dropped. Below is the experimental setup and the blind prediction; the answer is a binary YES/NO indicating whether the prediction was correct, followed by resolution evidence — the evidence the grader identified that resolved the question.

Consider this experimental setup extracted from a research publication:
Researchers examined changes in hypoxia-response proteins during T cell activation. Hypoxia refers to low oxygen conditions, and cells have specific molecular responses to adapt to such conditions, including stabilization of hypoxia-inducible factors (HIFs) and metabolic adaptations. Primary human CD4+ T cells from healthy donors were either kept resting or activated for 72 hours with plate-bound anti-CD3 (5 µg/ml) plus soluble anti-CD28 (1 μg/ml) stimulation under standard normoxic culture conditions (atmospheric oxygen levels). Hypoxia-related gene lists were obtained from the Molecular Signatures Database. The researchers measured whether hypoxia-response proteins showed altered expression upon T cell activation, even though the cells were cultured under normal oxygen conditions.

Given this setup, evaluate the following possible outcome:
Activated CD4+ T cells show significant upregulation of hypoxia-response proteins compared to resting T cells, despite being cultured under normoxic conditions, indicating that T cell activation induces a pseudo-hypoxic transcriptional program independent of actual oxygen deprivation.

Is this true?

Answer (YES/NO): YES